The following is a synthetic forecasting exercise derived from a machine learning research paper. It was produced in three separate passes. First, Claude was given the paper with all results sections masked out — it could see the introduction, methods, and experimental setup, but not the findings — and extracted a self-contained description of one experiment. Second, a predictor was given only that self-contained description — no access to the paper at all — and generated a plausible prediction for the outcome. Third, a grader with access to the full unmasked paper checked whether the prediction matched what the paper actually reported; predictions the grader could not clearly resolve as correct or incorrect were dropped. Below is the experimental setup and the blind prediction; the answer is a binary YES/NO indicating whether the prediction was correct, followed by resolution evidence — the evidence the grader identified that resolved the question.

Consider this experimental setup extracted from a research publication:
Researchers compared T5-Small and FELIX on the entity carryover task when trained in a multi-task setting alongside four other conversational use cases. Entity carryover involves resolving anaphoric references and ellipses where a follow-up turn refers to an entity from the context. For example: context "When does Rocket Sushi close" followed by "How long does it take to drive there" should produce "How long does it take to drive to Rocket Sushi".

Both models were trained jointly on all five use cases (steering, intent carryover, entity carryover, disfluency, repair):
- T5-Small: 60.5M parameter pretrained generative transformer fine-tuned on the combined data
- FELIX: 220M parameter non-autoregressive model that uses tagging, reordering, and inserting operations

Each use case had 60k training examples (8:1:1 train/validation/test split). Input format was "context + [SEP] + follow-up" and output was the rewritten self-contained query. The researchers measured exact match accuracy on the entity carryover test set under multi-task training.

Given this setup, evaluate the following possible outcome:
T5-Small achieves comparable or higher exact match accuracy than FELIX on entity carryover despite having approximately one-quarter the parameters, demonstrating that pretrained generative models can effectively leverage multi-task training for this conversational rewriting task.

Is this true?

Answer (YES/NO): YES